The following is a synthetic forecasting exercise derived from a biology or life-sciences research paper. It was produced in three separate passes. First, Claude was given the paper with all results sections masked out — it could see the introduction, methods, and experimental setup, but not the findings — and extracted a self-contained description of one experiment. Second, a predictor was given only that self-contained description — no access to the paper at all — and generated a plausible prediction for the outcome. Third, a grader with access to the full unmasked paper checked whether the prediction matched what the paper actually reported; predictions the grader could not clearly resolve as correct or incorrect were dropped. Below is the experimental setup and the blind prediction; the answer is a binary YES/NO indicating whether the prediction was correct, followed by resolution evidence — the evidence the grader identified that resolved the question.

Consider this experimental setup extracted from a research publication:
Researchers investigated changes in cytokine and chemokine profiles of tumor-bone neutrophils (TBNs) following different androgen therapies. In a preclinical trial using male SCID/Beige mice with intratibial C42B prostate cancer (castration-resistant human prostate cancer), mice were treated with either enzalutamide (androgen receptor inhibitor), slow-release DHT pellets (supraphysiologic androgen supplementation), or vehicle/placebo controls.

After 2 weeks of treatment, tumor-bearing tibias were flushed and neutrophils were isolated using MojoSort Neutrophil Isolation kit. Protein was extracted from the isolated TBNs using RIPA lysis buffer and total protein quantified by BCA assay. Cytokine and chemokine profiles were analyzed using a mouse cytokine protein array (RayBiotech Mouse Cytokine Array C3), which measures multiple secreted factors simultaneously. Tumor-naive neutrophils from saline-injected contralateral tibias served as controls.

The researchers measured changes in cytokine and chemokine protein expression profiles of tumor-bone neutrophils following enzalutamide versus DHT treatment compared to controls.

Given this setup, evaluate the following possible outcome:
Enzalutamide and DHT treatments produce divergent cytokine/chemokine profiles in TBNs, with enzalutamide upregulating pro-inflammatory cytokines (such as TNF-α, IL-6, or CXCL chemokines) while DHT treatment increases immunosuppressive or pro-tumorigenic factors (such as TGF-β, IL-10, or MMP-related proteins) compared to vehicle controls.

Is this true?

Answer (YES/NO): NO